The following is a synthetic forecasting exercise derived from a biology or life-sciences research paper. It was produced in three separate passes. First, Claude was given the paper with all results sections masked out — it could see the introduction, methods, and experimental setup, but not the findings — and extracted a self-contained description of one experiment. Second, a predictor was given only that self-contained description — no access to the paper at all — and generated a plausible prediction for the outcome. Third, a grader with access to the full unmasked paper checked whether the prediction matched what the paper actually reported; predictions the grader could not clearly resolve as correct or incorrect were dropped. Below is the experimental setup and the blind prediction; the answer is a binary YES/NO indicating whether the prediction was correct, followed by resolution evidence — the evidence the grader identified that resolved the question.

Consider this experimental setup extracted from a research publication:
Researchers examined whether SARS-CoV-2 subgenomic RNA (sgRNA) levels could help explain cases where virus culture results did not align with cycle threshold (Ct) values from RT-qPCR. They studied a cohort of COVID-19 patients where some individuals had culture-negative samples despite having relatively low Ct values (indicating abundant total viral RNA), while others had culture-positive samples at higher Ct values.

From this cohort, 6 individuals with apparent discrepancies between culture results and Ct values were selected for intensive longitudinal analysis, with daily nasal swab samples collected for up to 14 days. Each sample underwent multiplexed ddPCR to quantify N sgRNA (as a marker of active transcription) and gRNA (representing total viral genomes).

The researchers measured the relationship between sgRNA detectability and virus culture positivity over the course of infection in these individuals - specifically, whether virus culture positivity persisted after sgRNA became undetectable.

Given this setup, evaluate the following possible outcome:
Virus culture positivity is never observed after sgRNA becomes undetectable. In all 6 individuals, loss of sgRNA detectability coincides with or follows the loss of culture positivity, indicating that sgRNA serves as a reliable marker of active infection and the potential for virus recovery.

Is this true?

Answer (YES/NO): NO